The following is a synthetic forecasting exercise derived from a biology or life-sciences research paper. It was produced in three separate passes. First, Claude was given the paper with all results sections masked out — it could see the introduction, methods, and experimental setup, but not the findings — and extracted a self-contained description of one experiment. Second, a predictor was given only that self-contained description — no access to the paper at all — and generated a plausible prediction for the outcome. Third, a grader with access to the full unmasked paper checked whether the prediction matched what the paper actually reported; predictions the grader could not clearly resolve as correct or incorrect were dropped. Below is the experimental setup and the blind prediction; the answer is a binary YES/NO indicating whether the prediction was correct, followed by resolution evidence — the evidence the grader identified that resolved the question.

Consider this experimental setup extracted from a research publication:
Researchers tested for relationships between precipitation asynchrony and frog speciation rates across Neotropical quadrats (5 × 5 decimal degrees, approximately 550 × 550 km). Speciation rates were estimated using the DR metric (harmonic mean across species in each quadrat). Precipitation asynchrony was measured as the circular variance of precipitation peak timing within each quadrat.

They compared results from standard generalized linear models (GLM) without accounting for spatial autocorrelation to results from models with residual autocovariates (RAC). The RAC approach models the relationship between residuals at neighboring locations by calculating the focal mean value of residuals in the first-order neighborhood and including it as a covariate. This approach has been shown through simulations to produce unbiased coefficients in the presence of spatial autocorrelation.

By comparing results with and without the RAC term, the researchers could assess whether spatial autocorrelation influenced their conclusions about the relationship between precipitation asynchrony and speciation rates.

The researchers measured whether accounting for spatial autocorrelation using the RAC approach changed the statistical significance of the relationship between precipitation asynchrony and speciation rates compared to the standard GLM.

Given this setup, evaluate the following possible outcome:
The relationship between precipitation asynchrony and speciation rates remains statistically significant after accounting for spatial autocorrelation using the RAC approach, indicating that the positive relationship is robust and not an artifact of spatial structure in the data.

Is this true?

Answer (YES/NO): NO